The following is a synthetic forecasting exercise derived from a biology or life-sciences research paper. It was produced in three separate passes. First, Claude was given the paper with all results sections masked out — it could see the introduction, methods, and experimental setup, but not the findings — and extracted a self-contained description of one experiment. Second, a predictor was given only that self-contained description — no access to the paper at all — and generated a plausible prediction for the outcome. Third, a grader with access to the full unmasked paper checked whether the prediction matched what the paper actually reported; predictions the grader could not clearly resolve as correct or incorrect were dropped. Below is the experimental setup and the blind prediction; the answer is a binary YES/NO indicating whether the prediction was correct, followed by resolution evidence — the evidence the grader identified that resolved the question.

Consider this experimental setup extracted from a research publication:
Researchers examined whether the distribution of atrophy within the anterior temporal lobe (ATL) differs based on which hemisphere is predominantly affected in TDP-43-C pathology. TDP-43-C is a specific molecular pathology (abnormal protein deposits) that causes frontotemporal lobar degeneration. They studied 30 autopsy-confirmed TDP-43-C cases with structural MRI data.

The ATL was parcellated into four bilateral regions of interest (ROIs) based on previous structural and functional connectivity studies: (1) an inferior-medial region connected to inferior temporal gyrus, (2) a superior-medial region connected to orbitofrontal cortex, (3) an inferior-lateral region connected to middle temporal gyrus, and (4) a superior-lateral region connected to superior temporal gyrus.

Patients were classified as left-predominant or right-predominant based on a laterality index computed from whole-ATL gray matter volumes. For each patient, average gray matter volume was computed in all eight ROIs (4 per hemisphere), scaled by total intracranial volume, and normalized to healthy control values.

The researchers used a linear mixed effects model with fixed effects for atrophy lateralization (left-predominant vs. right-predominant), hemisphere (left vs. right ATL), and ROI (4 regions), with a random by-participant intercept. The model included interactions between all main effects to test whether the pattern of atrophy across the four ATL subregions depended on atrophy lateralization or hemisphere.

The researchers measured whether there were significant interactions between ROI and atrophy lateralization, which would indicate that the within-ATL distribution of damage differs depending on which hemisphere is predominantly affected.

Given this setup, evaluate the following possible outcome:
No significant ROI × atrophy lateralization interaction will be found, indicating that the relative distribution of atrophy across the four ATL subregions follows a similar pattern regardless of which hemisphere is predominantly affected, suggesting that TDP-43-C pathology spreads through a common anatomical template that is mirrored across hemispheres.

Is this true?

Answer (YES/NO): YES